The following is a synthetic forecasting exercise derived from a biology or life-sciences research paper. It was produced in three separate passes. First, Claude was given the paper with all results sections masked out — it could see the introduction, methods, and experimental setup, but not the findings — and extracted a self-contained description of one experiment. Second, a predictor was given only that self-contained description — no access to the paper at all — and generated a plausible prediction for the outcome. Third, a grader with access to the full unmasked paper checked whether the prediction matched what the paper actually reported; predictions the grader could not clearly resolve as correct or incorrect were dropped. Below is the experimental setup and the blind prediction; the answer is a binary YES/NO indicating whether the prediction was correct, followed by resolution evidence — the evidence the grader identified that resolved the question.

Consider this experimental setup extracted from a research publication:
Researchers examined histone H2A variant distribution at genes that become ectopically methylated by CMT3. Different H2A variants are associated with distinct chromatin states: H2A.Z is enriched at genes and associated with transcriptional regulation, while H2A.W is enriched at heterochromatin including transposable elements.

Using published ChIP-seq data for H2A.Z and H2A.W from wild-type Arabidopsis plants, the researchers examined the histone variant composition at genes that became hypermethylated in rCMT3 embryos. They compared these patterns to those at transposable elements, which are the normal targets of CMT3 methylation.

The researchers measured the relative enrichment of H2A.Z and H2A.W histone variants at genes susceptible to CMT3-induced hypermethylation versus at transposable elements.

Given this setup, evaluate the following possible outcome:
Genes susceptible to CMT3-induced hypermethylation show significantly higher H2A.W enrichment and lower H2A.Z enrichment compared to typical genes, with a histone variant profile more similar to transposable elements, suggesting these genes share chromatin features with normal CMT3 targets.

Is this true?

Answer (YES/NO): YES